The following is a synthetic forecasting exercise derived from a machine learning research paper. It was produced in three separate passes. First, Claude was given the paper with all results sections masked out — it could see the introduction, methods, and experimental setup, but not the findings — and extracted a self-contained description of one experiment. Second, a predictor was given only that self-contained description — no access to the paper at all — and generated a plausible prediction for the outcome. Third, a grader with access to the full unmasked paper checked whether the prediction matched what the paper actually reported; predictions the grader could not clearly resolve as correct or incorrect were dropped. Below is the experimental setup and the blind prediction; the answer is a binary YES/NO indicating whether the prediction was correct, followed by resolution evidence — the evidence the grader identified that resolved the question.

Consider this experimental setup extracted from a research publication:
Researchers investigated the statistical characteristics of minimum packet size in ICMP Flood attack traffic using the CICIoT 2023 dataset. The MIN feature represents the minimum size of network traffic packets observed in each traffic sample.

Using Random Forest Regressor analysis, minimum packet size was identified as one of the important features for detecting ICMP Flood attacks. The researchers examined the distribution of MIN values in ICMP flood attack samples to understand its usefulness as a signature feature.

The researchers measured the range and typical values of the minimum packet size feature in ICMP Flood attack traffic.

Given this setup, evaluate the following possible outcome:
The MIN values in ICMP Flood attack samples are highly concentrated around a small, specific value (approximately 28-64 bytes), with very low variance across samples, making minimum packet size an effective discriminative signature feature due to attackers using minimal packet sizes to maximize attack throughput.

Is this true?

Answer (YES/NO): YES